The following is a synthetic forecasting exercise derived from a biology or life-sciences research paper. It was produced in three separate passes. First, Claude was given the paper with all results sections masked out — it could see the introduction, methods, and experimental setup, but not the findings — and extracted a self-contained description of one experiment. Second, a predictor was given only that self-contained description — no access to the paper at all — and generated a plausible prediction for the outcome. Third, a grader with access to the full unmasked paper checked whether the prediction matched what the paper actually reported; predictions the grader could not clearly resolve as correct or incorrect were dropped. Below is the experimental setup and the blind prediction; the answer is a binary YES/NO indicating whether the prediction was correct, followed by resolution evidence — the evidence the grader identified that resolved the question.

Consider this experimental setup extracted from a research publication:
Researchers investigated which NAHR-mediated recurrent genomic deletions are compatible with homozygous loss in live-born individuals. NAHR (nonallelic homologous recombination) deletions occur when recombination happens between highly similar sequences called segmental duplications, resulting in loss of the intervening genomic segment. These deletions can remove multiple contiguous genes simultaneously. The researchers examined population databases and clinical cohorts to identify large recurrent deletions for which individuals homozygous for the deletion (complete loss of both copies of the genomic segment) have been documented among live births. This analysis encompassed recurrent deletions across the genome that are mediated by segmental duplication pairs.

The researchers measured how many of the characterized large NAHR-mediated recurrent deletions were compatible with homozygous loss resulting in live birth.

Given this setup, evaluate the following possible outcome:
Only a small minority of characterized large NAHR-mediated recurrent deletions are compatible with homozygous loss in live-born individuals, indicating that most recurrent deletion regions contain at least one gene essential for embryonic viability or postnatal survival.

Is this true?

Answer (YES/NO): YES